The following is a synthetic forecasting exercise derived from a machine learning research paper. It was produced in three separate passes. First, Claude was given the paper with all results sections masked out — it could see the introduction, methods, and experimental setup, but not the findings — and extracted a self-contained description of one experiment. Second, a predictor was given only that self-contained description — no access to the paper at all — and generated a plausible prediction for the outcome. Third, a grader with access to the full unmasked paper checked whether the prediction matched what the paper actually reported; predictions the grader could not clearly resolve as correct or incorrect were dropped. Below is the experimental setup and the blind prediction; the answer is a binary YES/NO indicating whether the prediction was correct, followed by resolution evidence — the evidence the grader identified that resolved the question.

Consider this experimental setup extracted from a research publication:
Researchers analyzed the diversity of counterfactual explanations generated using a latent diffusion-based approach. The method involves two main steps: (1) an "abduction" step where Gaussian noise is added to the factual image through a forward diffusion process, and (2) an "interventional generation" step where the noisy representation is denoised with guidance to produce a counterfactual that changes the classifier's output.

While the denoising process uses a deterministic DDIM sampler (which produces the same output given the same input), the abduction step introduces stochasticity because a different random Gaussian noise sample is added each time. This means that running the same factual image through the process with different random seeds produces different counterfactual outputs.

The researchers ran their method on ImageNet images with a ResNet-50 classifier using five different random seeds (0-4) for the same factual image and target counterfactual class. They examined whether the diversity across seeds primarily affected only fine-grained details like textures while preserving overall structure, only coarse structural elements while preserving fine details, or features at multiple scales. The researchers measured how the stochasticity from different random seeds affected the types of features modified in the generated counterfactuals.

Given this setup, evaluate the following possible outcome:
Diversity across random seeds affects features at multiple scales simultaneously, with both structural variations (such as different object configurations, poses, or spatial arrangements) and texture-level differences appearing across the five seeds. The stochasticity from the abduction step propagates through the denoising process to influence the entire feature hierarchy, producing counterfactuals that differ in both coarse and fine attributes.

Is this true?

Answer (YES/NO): YES